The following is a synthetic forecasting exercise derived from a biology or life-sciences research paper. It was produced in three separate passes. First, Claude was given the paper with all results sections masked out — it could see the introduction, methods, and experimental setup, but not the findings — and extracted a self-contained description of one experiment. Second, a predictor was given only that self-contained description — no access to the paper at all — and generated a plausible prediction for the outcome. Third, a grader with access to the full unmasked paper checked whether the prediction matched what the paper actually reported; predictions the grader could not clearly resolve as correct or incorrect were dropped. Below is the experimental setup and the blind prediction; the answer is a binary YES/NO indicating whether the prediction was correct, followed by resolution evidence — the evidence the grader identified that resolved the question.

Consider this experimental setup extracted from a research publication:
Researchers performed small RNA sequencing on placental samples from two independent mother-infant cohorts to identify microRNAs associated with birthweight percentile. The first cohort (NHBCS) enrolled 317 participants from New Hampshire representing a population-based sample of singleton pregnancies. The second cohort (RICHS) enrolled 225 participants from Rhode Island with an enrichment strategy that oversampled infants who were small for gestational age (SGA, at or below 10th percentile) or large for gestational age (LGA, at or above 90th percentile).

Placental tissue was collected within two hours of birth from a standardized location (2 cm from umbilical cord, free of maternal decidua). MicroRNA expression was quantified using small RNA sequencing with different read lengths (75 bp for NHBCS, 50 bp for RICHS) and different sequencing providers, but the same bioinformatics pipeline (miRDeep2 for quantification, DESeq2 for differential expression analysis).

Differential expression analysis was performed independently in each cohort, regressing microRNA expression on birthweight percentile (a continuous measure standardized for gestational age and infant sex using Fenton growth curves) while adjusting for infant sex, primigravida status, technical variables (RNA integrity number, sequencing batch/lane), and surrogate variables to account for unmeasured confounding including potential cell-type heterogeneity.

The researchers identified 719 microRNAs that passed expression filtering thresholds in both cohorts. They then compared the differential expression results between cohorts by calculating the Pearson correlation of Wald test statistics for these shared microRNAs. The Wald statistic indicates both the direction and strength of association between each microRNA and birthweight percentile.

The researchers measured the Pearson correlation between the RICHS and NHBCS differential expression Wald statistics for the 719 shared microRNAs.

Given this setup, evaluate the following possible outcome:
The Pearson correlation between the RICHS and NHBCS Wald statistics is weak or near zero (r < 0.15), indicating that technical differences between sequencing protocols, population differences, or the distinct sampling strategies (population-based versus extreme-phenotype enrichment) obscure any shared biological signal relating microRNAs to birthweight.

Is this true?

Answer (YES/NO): NO